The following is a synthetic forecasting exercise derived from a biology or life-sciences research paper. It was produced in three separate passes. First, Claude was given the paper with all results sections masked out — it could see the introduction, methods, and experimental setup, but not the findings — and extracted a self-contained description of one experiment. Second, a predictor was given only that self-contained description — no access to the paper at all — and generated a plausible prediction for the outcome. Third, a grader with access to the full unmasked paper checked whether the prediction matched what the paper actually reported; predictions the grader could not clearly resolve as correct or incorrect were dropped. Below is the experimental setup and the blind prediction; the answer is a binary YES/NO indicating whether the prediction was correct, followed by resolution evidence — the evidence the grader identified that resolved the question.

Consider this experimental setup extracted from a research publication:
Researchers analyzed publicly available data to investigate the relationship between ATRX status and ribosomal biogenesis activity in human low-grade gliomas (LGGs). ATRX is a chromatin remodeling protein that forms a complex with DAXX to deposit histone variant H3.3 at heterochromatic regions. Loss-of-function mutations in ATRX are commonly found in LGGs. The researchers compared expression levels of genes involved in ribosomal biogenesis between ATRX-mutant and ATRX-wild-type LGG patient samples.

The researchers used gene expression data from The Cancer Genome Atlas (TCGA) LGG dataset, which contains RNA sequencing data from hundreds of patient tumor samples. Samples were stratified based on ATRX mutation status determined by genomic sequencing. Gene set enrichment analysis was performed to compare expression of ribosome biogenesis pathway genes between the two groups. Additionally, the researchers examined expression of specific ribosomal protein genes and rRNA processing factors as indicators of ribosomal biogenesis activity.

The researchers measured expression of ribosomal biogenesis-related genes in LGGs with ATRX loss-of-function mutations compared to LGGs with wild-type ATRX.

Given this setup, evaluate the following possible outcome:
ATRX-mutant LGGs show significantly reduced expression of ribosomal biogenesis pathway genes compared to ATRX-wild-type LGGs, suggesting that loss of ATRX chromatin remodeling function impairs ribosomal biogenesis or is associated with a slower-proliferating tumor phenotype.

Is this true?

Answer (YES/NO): NO